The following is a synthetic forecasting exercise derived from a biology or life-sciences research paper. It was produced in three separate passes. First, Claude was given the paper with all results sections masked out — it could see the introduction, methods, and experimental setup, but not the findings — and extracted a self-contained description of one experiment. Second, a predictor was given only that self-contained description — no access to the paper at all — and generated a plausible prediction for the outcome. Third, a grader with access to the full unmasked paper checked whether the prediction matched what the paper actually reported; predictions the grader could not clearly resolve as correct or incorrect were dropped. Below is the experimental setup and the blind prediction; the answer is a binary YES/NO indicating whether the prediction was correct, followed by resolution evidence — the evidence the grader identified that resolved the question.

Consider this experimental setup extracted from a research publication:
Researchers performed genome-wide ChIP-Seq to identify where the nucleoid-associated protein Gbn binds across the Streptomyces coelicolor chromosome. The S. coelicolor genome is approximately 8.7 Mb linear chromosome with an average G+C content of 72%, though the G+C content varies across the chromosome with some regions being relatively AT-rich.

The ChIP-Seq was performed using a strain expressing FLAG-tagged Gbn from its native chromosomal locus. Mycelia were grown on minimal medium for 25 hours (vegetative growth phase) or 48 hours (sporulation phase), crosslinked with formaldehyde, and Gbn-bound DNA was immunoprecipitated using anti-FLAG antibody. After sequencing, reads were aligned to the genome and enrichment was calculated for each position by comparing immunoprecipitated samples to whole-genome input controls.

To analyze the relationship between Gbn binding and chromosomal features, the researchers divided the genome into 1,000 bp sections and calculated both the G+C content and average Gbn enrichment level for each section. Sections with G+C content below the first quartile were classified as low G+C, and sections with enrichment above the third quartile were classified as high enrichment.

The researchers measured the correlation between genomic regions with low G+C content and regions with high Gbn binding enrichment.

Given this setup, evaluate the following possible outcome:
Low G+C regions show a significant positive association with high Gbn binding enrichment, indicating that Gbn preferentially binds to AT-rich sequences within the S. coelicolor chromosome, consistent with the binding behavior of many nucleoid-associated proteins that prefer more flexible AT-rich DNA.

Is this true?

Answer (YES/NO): NO